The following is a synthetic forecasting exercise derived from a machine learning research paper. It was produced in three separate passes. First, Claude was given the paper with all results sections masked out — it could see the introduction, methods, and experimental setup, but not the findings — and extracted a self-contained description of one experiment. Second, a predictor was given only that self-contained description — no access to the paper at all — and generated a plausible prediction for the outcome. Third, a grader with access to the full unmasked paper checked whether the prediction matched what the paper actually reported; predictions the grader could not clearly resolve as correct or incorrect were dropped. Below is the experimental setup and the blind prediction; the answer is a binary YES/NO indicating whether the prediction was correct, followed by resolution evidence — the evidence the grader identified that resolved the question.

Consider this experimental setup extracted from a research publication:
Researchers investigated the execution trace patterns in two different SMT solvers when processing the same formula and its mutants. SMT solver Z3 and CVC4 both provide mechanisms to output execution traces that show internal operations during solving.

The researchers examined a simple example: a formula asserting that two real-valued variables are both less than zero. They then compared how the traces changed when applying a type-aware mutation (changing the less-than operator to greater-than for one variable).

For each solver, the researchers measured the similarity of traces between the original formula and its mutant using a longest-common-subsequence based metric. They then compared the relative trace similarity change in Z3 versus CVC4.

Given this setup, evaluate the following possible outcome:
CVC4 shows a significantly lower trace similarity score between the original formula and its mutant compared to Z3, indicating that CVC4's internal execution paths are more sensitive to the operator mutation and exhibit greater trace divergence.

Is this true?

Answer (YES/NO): YES